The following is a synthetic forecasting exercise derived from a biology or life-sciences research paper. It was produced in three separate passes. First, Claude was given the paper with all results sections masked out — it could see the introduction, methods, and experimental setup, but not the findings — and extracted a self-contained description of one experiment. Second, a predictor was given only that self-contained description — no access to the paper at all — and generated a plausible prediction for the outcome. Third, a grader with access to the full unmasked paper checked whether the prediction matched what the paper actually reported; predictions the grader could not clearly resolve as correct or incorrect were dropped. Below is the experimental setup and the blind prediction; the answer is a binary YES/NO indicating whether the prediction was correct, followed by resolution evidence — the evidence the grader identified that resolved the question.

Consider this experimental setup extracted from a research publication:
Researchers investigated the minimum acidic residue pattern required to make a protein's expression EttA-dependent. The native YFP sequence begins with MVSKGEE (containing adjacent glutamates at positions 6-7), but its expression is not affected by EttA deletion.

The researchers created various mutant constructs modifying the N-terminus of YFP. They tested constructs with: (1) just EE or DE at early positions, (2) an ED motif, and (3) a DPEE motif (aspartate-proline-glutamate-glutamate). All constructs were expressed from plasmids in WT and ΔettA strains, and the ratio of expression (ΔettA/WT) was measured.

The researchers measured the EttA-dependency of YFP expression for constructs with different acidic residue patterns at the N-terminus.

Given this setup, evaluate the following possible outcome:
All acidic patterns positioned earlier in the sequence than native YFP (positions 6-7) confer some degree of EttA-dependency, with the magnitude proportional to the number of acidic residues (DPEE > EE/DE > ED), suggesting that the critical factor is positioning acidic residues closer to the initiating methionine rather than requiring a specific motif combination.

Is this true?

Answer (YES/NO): NO